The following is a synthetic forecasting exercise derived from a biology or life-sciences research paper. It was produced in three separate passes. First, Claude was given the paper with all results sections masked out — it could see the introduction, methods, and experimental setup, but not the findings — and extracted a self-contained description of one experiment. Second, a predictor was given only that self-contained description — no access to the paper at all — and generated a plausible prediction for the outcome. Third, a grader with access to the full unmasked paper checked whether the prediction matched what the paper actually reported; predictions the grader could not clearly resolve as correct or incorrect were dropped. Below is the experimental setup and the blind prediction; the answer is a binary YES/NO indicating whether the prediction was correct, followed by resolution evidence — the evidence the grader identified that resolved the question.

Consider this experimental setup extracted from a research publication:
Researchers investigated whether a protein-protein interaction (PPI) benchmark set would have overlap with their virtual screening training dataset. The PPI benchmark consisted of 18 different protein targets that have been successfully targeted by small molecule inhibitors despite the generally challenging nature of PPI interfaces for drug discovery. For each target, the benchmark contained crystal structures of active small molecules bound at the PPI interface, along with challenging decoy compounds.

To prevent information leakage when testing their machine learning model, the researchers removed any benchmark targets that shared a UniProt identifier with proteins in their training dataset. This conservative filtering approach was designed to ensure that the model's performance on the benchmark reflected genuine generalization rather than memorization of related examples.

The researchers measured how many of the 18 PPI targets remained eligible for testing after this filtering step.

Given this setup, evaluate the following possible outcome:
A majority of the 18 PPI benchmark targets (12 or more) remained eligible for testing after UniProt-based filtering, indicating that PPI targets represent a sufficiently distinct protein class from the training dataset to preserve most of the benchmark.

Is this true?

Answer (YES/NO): NO